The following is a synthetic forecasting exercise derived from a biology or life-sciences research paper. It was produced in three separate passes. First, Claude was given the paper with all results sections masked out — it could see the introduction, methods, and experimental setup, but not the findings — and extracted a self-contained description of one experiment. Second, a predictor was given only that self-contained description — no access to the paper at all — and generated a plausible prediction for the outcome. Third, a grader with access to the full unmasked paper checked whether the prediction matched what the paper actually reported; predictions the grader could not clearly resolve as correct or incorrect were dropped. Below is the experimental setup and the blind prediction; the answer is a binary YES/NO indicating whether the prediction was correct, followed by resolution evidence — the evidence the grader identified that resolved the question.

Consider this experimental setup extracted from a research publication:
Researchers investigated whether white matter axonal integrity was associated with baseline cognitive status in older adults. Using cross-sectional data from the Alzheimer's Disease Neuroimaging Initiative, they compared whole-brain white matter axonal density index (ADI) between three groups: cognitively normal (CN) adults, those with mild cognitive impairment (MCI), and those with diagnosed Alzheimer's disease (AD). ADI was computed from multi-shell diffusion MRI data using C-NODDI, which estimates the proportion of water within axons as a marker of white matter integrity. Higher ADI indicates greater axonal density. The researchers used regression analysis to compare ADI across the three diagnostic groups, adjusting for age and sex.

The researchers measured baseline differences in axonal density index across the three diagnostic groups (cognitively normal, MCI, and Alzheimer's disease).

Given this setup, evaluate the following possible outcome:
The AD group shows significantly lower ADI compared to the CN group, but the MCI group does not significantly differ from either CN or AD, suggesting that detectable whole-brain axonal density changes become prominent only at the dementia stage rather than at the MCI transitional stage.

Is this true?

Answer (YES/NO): NO